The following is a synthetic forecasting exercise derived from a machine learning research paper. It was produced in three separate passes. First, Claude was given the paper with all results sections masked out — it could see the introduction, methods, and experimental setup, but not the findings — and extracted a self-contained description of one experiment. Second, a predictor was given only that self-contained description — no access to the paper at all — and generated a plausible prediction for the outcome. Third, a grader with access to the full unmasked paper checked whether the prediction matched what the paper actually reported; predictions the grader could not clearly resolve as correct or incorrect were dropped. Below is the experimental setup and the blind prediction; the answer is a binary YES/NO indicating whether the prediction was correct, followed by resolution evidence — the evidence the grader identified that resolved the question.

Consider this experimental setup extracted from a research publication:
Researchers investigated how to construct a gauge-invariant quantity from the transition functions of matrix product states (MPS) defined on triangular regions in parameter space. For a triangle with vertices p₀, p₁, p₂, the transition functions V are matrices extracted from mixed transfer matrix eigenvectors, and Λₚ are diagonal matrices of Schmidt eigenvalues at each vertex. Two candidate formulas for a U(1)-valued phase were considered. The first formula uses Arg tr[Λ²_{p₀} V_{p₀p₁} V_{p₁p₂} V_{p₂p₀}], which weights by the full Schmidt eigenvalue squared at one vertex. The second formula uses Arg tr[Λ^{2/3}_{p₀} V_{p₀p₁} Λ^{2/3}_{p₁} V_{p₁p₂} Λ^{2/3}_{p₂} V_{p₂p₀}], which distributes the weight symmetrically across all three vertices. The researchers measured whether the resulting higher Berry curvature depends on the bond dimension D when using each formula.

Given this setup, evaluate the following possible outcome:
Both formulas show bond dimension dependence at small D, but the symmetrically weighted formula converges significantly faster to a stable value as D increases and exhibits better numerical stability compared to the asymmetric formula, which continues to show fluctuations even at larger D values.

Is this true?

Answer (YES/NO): NO